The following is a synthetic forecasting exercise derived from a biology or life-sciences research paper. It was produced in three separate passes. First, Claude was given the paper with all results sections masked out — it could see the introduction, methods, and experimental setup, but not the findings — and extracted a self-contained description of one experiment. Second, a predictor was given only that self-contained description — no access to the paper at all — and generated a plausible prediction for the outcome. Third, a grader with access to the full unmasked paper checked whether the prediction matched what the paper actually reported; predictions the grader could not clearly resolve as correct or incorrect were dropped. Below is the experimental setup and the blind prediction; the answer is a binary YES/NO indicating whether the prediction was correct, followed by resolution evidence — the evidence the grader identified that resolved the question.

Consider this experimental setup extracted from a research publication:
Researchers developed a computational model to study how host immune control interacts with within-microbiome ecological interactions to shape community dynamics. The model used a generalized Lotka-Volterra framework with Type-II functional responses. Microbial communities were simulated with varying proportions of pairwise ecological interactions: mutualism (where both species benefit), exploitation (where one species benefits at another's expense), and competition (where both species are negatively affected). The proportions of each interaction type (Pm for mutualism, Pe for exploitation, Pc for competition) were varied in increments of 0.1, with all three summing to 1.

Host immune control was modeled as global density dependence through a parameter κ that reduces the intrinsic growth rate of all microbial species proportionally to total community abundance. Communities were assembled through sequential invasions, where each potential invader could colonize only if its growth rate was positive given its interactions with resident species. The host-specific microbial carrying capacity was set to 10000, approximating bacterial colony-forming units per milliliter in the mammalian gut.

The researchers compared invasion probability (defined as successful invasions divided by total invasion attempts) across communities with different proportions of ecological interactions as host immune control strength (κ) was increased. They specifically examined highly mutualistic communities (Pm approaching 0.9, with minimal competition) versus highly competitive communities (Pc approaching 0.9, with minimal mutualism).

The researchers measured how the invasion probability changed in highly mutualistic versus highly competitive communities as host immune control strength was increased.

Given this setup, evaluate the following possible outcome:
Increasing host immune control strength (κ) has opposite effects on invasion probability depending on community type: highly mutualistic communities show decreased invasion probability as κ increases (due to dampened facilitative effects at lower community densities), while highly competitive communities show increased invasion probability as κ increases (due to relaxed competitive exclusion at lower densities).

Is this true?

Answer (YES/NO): NO